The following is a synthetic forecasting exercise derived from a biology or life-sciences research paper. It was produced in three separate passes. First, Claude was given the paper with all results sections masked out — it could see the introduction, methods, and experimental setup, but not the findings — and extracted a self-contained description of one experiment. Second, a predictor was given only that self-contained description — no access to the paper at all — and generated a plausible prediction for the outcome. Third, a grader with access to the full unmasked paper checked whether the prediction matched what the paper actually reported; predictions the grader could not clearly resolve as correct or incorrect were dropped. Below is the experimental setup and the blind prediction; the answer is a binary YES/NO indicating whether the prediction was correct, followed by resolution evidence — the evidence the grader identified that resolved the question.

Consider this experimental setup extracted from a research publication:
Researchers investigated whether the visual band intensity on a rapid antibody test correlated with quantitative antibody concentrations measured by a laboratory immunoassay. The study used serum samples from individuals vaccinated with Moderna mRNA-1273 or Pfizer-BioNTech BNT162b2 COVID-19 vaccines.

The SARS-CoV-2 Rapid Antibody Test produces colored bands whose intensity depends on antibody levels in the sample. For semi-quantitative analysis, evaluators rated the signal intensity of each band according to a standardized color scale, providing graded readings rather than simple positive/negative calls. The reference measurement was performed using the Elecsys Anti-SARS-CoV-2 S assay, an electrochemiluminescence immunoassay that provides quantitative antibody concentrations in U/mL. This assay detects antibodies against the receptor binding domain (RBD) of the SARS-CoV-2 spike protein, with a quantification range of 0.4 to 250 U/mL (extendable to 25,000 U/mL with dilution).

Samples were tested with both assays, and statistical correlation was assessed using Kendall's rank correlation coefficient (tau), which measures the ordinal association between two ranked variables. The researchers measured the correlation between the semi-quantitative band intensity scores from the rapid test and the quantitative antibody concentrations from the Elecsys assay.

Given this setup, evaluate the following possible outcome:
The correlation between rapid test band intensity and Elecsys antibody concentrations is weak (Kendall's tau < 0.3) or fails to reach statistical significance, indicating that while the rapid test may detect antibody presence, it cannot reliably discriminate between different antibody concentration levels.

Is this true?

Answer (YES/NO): NO